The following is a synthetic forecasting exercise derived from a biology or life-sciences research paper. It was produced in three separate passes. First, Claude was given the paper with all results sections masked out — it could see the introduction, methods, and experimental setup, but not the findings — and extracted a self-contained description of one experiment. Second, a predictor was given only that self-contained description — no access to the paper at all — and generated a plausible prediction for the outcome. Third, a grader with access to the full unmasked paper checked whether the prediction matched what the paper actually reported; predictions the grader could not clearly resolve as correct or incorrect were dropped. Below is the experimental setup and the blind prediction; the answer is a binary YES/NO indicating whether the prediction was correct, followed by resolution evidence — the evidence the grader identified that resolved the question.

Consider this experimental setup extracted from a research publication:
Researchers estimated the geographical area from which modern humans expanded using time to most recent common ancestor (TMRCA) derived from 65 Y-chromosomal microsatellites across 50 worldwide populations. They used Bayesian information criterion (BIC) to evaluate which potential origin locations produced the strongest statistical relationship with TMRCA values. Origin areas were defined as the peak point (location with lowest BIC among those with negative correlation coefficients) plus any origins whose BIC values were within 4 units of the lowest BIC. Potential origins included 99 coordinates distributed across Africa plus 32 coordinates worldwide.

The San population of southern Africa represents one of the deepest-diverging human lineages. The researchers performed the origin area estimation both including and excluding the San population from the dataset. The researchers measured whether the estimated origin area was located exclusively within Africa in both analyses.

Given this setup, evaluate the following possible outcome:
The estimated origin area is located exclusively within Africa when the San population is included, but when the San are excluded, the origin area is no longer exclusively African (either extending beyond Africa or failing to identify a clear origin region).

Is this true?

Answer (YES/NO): YES